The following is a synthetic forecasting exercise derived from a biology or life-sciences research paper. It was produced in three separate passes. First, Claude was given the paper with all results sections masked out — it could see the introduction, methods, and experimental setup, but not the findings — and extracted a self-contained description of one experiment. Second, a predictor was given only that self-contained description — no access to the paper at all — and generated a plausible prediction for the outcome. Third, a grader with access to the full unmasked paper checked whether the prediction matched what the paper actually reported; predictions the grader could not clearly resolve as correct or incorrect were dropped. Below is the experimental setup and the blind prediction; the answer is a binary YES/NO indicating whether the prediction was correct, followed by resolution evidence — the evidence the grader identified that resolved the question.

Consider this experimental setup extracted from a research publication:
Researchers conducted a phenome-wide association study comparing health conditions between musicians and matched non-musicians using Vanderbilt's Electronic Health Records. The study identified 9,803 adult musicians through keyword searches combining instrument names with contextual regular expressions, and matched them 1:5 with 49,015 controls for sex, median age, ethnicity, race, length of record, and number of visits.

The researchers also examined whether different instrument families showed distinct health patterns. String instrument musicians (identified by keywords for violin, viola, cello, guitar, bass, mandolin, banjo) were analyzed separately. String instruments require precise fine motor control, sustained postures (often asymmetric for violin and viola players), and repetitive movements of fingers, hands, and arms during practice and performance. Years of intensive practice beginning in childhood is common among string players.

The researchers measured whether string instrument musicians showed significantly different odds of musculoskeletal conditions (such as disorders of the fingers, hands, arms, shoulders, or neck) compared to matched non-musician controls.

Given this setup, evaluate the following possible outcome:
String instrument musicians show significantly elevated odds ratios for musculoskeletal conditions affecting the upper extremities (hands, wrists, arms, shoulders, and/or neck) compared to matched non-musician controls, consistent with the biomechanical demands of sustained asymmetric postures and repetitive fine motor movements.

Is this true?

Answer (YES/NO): YES